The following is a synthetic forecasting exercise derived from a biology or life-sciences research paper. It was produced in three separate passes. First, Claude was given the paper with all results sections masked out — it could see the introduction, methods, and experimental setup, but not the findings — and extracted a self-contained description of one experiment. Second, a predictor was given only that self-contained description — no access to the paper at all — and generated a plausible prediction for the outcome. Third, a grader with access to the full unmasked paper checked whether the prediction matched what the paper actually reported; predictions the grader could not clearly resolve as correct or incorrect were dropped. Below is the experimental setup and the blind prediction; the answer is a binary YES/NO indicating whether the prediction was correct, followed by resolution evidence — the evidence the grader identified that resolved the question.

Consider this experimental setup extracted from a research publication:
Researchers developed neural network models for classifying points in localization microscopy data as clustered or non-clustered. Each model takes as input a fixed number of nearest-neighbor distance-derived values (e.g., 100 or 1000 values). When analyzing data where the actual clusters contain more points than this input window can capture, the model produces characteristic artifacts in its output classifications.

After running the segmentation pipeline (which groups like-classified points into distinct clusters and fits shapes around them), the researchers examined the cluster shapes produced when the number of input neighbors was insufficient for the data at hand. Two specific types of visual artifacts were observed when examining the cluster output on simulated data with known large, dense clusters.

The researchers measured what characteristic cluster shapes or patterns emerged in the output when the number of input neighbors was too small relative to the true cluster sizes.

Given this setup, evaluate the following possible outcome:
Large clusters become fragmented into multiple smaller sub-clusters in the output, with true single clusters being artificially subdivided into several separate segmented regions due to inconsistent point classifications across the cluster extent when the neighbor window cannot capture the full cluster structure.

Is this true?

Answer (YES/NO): YES